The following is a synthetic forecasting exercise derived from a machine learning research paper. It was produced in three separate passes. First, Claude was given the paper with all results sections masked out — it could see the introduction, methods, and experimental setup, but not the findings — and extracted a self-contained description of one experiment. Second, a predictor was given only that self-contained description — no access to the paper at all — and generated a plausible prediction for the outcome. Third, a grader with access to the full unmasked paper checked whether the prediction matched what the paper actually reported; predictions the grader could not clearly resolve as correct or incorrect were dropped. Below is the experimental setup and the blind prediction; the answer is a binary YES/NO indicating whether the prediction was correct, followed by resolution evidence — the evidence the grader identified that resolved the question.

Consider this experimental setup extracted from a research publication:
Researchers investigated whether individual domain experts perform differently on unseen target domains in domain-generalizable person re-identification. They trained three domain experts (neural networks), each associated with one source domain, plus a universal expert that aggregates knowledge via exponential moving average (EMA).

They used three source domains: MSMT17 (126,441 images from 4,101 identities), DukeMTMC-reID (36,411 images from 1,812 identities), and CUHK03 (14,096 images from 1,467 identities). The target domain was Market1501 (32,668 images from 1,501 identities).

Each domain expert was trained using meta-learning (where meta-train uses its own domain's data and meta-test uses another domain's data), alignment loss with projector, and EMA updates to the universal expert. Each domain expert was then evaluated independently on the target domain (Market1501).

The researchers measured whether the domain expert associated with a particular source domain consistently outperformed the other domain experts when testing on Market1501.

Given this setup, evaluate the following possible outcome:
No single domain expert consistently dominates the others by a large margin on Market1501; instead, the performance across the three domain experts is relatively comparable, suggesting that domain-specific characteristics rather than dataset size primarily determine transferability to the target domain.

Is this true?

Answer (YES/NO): YES